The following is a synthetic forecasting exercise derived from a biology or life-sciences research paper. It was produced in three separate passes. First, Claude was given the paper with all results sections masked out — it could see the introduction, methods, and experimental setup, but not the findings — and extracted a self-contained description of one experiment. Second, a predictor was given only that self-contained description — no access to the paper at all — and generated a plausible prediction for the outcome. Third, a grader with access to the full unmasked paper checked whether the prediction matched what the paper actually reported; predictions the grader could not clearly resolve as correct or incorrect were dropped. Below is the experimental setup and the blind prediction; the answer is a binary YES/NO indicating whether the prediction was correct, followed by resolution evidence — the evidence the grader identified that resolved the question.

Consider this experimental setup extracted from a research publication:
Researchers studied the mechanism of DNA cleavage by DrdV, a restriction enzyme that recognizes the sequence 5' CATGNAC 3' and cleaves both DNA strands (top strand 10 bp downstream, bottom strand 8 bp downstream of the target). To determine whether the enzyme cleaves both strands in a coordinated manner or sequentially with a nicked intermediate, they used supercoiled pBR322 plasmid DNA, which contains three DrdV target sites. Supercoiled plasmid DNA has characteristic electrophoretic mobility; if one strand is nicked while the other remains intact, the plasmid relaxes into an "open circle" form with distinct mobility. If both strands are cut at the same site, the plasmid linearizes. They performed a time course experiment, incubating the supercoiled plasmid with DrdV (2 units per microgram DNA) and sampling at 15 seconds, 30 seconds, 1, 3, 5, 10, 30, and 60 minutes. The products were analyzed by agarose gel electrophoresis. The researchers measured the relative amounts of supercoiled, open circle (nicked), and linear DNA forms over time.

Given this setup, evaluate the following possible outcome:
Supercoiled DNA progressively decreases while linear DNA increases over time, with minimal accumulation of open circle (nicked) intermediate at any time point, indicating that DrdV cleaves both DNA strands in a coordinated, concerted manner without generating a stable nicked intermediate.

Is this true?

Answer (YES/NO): YES